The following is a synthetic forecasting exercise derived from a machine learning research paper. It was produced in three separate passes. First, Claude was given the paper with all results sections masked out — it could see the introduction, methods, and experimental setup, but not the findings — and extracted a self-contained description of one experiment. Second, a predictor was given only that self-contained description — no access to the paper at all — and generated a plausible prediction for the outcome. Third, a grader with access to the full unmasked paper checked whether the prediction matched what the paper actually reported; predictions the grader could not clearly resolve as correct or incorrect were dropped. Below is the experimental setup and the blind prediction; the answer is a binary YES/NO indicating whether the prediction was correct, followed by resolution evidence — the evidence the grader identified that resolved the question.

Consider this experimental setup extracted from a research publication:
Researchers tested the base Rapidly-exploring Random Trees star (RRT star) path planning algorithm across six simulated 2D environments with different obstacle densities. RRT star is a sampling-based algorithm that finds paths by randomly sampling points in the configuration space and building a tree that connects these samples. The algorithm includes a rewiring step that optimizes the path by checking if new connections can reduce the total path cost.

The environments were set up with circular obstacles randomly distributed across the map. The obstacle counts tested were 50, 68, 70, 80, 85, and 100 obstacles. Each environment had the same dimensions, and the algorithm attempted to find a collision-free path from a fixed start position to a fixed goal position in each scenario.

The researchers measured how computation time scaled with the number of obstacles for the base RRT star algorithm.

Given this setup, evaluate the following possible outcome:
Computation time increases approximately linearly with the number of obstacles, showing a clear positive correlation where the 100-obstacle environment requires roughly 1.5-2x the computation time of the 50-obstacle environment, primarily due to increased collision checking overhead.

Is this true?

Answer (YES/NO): NO